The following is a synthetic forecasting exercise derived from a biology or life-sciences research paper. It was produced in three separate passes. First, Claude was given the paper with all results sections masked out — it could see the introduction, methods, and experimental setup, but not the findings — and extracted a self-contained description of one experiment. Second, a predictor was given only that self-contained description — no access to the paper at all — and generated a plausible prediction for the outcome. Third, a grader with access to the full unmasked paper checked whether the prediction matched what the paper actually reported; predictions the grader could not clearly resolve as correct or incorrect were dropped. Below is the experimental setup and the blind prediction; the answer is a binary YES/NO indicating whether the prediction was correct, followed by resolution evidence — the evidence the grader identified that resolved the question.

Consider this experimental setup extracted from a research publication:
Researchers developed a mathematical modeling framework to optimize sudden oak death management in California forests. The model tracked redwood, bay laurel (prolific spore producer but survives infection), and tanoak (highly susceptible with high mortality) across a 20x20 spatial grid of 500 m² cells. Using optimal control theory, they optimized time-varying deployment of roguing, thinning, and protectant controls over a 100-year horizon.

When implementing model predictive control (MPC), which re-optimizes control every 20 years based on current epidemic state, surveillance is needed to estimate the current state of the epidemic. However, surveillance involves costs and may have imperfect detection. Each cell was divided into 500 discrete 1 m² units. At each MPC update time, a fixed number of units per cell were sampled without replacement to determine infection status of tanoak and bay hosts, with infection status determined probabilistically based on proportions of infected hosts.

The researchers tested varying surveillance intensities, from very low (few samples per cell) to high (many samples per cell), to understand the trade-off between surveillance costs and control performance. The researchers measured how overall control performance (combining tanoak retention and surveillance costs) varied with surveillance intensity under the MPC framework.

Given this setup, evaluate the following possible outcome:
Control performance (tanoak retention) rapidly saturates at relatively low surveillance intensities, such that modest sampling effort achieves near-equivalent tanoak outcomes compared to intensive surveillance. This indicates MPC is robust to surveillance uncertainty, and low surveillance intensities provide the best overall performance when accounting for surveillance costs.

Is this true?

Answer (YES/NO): NO